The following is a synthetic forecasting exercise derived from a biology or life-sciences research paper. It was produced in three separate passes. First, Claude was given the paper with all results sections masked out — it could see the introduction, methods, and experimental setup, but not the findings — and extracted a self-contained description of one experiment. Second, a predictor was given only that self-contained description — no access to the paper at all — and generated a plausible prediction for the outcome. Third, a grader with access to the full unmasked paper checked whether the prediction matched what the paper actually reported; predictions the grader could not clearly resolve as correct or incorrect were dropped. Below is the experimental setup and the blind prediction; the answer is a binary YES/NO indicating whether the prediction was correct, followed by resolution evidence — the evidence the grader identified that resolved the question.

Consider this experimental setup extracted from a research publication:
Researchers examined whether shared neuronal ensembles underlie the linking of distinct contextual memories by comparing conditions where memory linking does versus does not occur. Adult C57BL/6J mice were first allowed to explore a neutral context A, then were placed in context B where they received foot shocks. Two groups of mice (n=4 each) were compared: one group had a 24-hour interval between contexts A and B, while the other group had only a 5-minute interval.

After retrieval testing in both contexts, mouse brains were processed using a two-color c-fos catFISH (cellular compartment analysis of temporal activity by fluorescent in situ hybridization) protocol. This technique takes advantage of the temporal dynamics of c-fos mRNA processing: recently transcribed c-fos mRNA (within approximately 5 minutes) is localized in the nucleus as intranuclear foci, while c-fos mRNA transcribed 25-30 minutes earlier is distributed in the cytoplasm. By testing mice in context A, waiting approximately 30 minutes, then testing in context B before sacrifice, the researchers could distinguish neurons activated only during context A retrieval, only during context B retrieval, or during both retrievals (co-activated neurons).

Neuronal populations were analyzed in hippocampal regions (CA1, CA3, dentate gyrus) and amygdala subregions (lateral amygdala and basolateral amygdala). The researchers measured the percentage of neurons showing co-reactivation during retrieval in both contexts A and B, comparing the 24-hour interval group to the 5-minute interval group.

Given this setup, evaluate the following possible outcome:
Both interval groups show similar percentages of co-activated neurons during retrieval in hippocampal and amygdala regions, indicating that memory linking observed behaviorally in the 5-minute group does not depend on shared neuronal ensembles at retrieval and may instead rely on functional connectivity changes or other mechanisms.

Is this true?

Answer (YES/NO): NO